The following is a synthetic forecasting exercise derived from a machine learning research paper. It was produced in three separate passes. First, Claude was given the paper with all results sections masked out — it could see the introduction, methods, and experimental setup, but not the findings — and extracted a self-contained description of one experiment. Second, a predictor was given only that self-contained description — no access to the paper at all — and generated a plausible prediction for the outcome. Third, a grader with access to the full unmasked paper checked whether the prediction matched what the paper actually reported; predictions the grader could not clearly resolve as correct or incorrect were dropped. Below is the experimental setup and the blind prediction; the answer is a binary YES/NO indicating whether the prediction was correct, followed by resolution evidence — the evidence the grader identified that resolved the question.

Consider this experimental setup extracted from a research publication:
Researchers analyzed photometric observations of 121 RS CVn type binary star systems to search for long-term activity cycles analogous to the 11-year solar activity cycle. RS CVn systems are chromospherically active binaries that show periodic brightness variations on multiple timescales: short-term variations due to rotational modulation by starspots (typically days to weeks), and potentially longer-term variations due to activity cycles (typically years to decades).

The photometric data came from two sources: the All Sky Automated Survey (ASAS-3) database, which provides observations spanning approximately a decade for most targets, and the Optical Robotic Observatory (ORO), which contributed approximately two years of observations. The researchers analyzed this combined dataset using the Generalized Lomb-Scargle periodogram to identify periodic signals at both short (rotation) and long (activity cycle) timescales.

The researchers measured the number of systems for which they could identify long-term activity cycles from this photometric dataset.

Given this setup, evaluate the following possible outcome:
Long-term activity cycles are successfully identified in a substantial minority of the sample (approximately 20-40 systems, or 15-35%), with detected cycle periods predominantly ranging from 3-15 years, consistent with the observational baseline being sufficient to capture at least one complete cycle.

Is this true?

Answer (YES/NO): NO